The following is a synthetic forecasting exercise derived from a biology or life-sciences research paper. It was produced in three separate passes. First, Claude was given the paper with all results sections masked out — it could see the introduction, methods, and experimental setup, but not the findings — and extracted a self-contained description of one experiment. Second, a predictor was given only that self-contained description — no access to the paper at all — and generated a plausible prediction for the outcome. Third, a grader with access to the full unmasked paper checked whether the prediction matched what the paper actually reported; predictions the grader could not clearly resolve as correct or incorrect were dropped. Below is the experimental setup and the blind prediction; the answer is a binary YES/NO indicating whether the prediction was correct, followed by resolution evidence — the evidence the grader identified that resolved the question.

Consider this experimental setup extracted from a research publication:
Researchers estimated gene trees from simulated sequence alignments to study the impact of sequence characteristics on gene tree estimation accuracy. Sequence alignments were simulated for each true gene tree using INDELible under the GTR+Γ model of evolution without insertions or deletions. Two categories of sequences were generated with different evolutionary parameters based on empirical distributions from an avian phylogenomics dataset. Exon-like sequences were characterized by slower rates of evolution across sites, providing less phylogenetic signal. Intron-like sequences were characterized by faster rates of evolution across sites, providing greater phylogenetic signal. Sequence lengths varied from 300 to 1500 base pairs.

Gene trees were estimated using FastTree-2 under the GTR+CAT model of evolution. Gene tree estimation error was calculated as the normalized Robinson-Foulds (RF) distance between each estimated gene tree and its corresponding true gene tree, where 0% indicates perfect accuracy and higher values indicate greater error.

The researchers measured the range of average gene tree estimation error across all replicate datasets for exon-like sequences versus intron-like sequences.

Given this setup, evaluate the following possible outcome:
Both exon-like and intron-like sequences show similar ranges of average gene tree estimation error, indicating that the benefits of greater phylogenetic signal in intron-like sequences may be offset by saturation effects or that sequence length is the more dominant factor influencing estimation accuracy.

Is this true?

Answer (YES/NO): NO